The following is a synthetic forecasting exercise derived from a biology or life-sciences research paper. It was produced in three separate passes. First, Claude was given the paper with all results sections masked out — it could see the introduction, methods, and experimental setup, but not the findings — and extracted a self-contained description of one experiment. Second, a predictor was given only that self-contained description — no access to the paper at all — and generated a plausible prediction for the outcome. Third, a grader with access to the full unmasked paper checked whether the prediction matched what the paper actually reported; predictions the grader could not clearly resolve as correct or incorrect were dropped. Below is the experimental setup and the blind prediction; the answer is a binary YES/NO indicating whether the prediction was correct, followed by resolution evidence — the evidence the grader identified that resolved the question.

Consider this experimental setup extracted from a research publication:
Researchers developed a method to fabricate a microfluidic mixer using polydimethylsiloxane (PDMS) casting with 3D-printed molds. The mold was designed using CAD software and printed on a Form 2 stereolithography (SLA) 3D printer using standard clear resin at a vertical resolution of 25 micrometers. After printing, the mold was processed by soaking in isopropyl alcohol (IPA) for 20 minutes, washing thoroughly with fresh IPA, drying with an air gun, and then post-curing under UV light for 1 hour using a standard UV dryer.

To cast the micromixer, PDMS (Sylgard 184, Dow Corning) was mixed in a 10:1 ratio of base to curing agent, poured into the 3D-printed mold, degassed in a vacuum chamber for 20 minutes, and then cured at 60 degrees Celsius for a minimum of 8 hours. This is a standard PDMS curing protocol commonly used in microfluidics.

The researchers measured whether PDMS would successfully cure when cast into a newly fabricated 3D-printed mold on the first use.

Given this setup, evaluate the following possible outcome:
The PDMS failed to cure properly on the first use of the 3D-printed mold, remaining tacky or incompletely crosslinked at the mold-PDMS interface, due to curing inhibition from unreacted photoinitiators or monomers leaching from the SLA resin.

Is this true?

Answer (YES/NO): YES